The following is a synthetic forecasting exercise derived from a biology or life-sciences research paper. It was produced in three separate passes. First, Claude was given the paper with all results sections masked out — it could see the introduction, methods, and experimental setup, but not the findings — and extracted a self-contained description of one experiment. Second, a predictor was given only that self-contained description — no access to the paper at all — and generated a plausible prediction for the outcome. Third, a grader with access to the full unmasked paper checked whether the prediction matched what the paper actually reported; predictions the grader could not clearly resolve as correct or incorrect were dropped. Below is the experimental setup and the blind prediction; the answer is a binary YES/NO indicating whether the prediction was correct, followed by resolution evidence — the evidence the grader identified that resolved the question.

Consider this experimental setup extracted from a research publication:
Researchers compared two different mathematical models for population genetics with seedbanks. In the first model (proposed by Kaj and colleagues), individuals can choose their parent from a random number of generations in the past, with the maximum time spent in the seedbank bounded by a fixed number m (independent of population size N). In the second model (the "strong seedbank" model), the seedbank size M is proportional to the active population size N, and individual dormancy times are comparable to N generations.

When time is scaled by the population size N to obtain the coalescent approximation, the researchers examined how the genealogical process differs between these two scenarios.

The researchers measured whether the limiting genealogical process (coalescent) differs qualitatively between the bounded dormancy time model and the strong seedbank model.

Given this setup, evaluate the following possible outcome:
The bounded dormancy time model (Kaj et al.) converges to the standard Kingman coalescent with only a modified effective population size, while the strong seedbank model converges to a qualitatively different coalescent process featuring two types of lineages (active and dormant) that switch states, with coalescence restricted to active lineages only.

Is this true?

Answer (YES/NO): YES